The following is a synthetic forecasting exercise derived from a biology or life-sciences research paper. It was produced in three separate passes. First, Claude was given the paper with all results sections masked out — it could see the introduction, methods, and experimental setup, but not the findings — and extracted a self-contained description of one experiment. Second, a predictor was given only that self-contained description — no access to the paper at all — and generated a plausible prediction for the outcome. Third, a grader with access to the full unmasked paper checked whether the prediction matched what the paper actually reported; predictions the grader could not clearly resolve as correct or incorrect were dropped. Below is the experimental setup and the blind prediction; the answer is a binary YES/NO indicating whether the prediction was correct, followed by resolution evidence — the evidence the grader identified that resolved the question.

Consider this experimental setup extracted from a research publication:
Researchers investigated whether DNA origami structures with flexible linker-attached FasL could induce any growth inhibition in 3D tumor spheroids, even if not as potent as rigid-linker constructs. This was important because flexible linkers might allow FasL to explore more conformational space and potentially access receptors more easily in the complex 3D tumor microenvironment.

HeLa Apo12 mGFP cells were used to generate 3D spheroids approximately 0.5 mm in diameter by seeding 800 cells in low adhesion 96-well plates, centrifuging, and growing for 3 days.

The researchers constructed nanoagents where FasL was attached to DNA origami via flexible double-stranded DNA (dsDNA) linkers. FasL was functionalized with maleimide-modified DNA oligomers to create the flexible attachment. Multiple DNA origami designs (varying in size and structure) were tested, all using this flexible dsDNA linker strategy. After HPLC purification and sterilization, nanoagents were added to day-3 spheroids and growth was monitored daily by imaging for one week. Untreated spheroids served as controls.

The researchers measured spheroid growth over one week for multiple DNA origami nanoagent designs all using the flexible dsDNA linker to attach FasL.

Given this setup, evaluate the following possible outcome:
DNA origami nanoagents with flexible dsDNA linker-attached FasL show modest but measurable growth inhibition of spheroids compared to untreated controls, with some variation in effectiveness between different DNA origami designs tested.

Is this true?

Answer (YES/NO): NO